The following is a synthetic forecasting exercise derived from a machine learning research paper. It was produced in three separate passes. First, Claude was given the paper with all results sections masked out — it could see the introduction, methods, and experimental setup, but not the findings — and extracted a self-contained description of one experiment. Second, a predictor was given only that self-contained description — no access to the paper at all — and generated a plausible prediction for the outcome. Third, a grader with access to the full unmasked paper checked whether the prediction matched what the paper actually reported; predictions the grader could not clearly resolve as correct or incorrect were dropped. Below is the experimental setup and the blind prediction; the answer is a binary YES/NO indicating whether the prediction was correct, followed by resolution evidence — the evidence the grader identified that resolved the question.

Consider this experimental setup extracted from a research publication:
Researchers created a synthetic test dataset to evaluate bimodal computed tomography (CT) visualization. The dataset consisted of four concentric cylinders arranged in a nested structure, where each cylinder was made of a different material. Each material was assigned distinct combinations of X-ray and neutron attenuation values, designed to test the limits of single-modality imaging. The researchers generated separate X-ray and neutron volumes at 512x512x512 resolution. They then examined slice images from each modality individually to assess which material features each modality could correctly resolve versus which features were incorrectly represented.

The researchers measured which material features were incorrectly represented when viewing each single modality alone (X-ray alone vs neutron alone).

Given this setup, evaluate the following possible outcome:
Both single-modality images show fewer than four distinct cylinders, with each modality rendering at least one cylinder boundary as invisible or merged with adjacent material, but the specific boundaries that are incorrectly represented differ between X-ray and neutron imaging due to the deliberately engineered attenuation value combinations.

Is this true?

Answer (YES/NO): YES